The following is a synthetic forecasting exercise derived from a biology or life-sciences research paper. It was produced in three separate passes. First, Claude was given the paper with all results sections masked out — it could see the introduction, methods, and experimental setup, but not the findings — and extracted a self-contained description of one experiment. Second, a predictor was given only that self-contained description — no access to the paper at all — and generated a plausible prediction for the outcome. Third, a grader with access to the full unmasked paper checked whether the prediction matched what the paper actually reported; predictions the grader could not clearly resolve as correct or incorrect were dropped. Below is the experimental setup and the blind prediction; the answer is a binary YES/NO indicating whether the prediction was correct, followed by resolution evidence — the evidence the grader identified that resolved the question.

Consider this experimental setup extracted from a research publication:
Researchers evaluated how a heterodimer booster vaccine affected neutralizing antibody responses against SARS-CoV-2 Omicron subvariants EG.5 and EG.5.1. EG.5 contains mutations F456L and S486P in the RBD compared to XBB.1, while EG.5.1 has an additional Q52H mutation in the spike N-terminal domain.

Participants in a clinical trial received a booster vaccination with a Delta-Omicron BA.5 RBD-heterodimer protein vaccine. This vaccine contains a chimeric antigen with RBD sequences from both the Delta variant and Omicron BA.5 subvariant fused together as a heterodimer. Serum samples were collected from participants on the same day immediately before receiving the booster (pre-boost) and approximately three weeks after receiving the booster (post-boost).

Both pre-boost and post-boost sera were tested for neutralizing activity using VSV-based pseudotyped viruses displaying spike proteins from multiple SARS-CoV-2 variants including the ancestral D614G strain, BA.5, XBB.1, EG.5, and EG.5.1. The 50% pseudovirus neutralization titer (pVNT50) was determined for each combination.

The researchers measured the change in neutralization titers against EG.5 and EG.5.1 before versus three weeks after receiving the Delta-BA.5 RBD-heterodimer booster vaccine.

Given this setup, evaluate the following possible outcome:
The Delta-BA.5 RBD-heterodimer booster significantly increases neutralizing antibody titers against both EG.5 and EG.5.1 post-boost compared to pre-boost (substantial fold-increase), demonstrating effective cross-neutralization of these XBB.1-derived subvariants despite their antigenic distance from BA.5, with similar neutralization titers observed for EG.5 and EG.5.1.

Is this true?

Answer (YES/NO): YES